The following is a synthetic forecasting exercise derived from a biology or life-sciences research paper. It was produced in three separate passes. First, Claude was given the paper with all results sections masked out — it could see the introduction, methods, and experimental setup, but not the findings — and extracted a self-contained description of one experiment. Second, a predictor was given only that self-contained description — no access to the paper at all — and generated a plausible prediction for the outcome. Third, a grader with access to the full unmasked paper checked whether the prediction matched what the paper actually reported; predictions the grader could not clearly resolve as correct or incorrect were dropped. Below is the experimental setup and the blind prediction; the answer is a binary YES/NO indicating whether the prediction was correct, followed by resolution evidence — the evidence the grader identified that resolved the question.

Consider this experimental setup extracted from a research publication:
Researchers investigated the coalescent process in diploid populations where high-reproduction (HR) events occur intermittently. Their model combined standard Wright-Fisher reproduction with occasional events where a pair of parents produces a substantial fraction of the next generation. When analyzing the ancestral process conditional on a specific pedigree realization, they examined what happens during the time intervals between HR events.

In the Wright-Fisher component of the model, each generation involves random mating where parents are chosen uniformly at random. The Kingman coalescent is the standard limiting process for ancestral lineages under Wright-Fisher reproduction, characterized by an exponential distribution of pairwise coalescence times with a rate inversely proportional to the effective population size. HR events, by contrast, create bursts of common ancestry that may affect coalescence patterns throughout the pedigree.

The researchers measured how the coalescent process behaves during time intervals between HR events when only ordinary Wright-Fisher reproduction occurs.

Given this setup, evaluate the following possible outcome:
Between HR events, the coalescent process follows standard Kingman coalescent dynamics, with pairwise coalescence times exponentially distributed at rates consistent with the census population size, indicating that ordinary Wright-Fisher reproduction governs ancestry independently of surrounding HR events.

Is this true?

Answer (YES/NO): YES